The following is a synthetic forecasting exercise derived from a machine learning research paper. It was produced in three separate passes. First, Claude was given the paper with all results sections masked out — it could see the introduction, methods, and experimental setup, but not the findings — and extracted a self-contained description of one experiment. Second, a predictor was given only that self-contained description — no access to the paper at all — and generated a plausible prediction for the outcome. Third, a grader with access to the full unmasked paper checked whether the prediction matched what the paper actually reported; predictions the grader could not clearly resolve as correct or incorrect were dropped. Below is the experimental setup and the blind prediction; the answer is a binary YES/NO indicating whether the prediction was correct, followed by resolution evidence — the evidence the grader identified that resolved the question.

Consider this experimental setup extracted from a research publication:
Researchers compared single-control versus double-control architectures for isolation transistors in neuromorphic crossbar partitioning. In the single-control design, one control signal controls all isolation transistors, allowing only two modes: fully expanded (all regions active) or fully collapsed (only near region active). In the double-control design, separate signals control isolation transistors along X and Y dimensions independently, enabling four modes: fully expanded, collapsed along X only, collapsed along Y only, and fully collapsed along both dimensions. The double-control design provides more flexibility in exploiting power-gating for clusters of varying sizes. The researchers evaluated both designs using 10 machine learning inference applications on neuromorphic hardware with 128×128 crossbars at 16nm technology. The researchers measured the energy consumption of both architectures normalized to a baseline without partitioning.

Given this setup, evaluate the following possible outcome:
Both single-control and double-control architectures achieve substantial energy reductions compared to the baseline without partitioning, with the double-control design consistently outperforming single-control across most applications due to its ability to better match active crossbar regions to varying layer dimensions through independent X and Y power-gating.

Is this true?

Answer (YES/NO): NO